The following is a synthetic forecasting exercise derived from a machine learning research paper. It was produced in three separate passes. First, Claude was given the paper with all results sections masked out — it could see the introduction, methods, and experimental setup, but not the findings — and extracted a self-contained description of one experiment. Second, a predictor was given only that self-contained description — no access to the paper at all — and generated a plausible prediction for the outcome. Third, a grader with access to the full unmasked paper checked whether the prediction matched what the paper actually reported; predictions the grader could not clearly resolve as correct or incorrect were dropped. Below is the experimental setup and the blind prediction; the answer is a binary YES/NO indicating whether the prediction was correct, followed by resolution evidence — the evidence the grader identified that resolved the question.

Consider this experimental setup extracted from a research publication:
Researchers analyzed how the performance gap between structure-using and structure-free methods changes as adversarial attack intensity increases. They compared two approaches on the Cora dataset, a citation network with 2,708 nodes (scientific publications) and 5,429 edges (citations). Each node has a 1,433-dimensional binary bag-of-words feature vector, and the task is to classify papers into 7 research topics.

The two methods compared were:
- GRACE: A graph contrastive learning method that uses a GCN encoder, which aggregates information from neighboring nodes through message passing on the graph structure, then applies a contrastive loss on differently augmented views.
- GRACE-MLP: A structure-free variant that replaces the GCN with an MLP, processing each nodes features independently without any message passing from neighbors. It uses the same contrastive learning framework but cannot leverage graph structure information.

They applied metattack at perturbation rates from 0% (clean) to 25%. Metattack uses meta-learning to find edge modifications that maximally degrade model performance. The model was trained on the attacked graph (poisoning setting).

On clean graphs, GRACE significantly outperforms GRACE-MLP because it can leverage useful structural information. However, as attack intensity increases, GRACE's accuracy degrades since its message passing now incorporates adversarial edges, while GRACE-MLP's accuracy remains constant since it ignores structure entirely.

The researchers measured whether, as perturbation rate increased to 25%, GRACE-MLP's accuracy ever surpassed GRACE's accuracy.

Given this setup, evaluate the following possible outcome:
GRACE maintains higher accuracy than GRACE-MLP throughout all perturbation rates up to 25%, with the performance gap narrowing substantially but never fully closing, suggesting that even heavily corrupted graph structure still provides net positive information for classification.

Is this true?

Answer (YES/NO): NO